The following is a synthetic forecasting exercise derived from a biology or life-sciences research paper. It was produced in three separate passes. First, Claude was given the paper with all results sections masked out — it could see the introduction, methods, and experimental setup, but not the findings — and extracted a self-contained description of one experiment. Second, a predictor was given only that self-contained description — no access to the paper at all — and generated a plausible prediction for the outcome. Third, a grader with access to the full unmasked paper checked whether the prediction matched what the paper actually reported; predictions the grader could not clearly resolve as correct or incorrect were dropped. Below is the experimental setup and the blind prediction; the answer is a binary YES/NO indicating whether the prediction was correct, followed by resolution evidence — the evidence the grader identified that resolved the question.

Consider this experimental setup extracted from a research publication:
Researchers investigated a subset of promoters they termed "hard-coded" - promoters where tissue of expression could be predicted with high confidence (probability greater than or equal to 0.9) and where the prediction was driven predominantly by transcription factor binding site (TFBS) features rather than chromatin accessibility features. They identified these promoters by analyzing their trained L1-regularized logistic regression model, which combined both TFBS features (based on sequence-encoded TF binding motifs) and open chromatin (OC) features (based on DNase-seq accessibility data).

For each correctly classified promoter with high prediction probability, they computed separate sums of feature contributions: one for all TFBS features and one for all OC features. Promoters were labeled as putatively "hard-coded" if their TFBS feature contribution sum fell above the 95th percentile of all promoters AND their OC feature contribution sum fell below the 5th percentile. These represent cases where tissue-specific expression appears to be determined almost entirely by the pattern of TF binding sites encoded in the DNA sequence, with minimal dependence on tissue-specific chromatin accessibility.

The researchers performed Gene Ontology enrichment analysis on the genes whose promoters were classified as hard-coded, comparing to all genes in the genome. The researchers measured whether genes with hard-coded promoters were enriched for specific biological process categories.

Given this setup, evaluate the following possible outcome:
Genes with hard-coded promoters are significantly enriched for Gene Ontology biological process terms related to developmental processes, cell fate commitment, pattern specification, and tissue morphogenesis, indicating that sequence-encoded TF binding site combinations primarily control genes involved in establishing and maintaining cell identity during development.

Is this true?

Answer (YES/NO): NO